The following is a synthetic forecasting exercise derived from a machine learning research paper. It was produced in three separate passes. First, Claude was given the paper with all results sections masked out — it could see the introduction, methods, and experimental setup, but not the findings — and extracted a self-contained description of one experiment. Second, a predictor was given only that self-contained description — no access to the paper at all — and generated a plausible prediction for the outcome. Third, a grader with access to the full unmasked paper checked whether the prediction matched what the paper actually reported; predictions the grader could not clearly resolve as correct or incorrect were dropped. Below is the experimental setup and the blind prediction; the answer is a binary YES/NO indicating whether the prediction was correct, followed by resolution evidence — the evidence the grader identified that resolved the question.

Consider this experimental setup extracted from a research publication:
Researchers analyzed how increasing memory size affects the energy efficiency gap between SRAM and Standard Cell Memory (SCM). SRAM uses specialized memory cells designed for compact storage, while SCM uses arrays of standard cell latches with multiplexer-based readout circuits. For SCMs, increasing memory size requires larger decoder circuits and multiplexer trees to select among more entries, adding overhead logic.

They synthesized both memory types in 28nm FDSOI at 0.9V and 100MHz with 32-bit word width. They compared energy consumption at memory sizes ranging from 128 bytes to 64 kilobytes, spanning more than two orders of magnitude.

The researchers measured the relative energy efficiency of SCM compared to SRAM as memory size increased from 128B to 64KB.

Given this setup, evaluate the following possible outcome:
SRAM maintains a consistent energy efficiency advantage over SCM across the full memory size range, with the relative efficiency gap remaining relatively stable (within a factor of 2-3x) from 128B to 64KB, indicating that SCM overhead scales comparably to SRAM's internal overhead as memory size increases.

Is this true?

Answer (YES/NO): NO